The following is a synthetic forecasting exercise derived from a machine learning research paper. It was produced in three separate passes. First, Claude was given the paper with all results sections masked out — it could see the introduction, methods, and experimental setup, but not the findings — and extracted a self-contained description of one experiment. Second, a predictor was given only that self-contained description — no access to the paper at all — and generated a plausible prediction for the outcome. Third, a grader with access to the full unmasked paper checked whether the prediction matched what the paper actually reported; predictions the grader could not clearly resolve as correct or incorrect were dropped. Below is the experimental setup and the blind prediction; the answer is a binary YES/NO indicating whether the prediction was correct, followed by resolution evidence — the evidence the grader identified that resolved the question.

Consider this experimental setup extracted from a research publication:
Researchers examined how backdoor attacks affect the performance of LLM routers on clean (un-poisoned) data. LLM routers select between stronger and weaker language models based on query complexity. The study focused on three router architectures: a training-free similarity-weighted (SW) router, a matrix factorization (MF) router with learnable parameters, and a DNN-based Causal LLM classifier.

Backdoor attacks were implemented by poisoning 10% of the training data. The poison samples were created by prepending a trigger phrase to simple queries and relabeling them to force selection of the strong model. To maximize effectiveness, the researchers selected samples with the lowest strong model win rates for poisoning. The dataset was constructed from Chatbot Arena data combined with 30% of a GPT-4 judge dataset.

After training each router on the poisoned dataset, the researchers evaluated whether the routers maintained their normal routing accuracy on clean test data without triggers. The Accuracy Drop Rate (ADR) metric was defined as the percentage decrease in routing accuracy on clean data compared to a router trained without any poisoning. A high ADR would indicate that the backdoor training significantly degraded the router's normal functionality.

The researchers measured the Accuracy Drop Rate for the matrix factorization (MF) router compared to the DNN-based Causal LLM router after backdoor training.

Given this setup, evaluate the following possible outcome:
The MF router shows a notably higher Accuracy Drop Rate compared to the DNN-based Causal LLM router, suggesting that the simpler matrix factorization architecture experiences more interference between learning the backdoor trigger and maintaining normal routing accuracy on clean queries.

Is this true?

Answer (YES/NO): NO